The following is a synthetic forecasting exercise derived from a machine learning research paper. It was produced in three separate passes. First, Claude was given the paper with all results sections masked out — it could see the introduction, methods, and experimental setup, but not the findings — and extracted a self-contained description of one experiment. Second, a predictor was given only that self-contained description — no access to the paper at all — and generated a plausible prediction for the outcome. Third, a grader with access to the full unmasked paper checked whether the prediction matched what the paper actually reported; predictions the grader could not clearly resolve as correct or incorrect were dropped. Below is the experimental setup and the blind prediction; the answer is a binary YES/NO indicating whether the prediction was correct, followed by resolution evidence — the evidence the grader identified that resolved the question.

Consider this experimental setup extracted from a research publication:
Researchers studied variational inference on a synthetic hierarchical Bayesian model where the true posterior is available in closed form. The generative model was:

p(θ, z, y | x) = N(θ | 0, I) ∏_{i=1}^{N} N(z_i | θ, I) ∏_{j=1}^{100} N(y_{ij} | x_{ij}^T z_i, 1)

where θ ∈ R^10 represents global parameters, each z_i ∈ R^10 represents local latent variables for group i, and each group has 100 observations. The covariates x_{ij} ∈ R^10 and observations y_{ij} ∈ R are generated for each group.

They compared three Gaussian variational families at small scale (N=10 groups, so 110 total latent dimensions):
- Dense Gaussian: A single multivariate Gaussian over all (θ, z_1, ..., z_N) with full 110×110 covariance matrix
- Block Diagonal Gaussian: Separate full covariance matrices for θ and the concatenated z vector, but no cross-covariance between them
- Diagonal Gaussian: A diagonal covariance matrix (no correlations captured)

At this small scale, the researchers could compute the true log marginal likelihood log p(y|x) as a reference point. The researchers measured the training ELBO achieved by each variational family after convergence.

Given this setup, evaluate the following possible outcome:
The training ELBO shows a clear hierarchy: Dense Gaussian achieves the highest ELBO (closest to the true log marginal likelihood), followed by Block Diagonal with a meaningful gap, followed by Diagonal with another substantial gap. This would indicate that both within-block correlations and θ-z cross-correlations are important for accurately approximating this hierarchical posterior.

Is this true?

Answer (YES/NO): NO